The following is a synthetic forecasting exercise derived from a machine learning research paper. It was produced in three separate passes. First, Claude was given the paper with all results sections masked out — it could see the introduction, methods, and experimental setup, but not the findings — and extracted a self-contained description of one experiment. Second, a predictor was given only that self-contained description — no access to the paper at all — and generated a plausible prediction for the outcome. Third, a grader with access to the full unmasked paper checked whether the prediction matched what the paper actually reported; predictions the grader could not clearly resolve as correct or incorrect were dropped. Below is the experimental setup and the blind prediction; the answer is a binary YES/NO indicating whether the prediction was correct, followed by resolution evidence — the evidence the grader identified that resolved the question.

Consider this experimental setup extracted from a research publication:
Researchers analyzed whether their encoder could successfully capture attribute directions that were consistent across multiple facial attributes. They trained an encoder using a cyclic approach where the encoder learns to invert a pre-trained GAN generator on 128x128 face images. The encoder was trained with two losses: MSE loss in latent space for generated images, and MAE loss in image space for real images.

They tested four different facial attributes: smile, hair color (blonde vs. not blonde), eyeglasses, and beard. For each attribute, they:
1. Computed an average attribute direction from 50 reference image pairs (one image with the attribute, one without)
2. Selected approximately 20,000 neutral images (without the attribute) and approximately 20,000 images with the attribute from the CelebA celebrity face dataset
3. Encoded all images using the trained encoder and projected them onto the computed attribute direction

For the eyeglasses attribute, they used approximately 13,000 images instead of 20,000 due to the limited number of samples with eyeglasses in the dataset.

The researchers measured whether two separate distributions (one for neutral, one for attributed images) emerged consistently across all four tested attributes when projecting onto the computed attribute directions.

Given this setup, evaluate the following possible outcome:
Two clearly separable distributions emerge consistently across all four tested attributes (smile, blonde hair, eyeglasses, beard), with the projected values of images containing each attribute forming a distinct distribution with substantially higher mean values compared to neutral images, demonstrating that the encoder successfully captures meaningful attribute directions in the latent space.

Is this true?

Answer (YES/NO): YES